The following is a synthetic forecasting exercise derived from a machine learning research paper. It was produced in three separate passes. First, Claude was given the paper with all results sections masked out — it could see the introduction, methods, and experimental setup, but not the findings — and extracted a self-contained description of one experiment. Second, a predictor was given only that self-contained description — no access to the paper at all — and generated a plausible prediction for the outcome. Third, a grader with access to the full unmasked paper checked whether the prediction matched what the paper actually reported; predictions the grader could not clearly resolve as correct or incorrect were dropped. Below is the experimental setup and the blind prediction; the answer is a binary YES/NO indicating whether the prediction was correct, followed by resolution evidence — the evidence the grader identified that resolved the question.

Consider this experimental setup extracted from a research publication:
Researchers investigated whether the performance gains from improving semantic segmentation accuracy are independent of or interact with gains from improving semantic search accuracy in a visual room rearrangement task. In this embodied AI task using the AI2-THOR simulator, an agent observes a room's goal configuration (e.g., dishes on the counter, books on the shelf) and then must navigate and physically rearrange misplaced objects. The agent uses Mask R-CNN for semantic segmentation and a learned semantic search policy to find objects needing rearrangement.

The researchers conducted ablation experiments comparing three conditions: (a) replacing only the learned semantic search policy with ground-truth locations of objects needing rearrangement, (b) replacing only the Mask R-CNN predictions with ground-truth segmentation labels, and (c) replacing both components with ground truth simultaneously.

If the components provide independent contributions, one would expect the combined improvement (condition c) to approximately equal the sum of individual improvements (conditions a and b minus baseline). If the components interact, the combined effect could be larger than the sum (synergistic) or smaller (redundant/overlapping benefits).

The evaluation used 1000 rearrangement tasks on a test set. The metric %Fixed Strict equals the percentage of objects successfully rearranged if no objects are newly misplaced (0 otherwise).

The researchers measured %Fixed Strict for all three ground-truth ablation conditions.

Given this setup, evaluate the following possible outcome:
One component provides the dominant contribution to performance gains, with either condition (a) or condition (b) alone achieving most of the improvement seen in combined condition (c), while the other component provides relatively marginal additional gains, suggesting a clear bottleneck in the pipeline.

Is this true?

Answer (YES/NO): YES